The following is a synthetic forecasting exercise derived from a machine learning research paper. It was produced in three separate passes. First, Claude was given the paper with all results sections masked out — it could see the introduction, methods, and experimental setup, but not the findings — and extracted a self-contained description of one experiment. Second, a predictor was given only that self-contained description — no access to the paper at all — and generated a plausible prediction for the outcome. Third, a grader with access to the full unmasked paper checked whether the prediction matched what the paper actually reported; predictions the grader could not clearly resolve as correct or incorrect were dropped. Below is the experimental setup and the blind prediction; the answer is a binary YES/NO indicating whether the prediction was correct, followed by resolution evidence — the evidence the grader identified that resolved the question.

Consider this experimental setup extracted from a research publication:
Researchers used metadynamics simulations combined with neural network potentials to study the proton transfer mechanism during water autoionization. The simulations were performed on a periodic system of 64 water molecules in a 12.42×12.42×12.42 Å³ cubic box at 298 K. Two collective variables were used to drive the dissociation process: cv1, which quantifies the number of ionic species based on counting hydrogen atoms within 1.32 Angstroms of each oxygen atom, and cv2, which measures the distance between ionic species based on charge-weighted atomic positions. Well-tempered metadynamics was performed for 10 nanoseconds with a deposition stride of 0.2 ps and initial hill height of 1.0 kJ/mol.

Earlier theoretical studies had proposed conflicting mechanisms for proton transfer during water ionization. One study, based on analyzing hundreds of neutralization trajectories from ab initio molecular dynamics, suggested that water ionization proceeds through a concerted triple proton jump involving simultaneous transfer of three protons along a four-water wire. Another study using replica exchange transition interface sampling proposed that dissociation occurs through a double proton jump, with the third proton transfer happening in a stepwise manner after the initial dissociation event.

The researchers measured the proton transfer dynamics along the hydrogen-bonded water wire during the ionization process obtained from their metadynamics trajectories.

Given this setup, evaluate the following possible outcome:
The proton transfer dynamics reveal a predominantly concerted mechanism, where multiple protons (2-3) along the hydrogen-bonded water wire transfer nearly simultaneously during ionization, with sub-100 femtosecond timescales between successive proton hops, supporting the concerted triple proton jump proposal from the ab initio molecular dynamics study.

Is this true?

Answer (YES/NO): NO